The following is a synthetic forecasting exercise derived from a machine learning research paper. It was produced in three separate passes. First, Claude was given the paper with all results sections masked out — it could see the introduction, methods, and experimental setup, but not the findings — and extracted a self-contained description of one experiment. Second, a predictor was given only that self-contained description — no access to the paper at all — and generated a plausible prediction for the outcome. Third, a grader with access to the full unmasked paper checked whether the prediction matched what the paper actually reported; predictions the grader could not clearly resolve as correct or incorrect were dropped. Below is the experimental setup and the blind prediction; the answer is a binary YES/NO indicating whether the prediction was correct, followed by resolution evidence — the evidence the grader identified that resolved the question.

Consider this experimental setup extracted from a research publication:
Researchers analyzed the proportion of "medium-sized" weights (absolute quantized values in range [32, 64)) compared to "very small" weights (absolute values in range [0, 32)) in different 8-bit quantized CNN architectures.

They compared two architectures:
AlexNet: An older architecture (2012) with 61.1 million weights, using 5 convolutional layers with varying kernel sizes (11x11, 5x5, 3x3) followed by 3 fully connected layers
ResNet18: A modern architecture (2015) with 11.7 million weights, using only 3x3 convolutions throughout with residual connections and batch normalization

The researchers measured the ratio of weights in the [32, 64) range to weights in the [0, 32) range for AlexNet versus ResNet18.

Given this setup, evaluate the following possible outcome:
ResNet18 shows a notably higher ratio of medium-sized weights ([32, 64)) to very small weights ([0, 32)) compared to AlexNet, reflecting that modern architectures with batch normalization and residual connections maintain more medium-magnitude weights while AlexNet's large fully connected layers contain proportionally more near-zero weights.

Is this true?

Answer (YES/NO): NO